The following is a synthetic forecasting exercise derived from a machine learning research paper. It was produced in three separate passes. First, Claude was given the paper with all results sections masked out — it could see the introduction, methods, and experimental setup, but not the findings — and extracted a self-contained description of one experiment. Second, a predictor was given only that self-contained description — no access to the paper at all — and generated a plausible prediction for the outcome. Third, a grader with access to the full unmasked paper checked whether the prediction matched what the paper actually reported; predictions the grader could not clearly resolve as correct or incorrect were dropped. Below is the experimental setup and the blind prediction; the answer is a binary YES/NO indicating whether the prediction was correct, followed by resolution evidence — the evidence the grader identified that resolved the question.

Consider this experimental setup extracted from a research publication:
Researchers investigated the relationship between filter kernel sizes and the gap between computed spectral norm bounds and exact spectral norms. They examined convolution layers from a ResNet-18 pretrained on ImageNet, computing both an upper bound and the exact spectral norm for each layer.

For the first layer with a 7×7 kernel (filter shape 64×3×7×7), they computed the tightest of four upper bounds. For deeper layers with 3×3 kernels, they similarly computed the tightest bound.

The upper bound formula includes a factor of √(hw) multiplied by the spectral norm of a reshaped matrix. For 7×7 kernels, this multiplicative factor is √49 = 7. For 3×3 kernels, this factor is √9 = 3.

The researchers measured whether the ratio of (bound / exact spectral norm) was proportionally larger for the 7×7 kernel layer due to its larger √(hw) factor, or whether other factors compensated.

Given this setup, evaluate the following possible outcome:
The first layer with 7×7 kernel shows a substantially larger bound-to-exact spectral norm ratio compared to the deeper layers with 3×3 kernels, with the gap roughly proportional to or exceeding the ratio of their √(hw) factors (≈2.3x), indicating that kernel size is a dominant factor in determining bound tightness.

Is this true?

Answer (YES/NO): NO